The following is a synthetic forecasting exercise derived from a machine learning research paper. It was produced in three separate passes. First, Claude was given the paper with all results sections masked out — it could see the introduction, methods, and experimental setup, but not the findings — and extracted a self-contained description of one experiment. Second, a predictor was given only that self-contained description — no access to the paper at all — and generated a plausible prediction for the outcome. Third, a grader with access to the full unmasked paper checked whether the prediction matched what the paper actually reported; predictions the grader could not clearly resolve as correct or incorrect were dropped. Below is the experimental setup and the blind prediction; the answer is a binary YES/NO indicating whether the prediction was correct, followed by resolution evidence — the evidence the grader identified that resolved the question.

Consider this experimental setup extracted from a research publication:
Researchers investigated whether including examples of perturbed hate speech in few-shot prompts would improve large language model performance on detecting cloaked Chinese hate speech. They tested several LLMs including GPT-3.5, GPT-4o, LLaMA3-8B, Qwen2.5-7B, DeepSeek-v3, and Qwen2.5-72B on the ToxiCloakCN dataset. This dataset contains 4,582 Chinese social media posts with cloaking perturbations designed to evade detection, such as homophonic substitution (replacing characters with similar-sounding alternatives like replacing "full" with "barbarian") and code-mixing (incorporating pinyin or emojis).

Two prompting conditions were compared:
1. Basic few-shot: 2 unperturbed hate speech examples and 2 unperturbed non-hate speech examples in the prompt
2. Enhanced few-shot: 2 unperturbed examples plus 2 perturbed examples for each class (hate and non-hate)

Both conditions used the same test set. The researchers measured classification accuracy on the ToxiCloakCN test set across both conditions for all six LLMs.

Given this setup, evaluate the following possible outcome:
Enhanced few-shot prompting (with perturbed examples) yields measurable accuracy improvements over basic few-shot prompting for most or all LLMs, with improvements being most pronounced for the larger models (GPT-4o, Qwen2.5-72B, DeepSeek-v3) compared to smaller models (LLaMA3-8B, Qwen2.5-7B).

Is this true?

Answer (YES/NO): NO